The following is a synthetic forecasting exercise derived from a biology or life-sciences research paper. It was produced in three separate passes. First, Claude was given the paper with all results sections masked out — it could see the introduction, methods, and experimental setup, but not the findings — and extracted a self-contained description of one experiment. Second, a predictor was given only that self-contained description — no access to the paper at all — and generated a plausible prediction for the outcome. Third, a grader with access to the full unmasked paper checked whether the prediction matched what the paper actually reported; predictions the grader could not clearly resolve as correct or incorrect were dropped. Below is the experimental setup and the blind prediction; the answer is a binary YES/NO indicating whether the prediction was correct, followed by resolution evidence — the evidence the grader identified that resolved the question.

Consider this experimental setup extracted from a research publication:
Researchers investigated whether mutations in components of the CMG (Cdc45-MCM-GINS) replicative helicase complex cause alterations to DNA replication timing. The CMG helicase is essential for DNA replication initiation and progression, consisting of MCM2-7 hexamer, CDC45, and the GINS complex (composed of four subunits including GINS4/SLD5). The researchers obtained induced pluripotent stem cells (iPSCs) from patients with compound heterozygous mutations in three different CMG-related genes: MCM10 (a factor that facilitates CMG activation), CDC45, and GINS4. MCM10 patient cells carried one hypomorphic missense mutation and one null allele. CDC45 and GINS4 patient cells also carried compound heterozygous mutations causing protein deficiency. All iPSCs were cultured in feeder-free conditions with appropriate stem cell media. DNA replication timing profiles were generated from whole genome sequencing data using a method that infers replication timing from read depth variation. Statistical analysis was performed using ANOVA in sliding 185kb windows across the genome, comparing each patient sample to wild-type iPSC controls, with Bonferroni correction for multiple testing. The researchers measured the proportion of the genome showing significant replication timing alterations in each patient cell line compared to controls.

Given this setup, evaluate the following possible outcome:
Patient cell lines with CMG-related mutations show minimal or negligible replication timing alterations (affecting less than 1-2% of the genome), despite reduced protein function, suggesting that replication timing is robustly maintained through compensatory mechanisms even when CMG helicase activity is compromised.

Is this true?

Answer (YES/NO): NO